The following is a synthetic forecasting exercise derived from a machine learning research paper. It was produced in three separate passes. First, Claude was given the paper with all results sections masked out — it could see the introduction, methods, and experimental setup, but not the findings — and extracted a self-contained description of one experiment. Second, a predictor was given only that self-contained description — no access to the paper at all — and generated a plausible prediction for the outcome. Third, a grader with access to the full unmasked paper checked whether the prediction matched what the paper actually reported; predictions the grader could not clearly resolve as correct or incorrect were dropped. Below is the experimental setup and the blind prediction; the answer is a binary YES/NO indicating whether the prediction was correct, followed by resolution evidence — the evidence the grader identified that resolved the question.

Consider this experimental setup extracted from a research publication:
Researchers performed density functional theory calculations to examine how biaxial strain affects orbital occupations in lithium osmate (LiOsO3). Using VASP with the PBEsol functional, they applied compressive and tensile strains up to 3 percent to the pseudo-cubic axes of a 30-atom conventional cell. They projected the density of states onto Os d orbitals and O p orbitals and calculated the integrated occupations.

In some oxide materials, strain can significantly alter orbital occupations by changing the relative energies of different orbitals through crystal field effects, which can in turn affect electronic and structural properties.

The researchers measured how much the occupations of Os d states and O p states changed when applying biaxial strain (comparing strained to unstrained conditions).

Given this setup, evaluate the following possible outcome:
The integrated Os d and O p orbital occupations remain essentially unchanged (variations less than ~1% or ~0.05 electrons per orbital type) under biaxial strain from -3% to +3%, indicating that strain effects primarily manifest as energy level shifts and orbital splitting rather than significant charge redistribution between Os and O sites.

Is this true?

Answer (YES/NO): YES